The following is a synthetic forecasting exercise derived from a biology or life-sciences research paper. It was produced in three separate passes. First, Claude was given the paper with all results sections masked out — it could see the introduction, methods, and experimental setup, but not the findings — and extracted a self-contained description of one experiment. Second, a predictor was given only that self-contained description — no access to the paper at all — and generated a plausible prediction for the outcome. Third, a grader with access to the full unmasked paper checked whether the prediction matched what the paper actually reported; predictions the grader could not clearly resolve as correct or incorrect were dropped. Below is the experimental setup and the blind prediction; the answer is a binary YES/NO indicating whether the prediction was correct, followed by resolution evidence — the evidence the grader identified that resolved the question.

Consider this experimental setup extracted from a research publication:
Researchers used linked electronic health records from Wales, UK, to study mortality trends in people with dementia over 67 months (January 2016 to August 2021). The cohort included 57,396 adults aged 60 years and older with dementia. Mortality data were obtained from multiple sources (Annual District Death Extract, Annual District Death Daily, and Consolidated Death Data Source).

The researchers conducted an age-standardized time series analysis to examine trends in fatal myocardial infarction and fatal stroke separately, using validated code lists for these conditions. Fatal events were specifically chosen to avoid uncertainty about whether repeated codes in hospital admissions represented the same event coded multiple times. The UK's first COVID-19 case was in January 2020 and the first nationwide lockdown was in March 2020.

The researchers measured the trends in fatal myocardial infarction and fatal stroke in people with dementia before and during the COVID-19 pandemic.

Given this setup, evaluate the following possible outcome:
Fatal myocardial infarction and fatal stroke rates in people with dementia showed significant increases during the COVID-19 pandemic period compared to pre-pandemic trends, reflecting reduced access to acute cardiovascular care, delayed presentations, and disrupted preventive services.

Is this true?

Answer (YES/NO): NO